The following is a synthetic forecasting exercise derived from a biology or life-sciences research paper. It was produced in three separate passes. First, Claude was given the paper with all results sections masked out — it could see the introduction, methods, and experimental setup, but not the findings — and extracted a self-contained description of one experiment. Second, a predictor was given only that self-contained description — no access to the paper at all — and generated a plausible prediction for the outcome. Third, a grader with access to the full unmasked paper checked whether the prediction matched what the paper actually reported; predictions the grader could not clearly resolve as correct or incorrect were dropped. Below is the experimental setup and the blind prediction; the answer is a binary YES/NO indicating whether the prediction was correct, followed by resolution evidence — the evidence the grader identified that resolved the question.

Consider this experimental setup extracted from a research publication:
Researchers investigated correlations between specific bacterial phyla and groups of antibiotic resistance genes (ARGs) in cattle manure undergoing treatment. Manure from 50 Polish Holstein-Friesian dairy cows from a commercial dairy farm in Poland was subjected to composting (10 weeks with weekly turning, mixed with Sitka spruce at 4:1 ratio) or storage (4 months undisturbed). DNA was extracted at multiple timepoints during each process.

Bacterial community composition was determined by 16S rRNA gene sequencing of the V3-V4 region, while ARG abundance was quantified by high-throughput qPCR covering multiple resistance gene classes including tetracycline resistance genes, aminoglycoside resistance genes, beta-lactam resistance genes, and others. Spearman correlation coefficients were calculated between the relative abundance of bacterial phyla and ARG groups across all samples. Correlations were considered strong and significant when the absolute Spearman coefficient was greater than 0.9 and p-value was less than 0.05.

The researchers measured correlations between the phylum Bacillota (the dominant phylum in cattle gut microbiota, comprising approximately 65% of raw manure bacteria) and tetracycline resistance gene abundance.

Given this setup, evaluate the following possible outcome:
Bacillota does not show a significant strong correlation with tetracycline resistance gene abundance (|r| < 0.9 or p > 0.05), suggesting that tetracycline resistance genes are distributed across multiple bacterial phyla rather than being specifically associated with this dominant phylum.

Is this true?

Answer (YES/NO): YES